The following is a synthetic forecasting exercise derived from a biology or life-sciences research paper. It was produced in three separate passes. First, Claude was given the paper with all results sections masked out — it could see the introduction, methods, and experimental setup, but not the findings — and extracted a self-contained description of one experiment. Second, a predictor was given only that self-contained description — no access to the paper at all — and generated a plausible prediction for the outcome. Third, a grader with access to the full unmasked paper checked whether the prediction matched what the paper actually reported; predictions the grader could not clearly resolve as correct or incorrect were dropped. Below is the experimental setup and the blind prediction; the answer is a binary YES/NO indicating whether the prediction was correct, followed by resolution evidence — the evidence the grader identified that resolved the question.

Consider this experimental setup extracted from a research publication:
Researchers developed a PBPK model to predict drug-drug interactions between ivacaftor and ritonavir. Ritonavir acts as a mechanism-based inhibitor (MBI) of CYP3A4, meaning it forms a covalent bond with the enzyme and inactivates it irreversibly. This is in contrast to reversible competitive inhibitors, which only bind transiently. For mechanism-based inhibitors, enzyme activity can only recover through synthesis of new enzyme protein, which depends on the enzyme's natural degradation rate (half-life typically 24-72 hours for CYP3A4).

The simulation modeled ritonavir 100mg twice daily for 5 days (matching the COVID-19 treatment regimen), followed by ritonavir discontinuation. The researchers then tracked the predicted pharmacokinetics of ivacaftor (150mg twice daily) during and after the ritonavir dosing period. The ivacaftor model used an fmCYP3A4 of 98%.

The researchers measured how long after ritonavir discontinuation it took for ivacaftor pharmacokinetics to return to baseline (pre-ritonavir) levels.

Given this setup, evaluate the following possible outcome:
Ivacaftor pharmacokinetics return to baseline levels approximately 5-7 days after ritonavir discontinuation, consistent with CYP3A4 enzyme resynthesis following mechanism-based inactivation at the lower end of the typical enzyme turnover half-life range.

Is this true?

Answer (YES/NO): NO